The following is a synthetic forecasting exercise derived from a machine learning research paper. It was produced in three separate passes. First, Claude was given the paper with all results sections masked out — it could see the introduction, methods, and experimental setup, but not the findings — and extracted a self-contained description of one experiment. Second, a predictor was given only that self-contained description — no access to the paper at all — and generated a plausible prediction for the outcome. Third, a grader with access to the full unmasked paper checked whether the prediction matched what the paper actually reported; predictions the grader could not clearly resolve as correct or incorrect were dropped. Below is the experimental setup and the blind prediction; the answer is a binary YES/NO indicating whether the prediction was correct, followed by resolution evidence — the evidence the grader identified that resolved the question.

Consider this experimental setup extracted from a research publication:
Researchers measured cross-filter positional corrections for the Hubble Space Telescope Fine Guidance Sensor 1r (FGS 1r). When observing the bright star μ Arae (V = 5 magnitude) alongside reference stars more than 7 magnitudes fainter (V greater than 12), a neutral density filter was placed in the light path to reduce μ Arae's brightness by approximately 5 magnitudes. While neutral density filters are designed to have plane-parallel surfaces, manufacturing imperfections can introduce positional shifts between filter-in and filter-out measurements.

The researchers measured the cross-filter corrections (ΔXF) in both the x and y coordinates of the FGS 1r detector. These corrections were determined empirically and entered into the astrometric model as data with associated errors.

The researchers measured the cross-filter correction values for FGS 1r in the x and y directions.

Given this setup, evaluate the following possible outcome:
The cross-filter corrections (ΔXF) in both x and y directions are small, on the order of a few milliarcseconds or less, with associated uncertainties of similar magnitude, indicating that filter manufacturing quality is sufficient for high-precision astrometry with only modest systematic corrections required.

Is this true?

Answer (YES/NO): NO